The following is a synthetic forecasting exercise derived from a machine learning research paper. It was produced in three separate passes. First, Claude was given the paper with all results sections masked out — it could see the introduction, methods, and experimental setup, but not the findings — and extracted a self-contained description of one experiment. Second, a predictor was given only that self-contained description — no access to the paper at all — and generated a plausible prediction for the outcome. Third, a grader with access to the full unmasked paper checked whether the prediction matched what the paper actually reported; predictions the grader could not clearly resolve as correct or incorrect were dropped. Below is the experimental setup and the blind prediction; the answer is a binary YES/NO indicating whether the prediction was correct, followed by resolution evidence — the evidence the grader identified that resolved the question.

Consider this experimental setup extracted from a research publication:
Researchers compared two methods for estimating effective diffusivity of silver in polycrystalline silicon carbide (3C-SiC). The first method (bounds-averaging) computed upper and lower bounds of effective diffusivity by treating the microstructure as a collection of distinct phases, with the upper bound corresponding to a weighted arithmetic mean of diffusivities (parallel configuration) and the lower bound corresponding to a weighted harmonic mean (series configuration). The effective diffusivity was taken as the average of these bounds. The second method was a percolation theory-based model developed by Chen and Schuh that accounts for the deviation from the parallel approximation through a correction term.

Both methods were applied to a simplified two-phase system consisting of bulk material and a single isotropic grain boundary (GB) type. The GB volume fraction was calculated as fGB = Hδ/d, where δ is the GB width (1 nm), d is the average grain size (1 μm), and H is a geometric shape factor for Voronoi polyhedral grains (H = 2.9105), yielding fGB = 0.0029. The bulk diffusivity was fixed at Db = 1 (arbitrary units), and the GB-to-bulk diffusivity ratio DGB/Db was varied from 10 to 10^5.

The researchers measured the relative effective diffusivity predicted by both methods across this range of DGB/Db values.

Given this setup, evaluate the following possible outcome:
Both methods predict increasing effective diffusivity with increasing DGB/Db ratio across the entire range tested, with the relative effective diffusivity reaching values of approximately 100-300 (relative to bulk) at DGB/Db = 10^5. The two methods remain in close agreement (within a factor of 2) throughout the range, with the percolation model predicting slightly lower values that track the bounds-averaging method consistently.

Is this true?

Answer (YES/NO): NO